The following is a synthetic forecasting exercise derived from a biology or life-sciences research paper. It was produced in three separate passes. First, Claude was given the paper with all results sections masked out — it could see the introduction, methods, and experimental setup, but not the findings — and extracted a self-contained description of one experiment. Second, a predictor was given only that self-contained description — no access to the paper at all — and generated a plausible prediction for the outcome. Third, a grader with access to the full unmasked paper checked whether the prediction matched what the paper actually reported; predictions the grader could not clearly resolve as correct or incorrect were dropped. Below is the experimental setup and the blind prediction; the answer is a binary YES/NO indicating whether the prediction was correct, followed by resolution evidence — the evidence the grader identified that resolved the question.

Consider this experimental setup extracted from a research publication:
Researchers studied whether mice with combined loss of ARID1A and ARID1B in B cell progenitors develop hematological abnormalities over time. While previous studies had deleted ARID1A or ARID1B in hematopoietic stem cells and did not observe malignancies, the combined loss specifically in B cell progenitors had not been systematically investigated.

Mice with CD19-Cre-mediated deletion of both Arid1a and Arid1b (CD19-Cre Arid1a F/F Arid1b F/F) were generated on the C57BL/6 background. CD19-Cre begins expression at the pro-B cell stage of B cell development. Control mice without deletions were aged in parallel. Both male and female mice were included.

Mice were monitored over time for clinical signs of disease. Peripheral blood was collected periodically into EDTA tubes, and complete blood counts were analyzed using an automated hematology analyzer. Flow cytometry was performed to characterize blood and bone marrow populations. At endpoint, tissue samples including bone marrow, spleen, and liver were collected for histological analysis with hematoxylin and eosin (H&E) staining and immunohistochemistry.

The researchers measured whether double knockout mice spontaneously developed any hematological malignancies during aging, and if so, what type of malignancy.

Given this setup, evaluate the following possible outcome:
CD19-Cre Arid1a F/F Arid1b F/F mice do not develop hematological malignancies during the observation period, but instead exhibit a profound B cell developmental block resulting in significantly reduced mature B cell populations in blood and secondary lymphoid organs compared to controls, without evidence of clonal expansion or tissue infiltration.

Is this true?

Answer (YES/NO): NO